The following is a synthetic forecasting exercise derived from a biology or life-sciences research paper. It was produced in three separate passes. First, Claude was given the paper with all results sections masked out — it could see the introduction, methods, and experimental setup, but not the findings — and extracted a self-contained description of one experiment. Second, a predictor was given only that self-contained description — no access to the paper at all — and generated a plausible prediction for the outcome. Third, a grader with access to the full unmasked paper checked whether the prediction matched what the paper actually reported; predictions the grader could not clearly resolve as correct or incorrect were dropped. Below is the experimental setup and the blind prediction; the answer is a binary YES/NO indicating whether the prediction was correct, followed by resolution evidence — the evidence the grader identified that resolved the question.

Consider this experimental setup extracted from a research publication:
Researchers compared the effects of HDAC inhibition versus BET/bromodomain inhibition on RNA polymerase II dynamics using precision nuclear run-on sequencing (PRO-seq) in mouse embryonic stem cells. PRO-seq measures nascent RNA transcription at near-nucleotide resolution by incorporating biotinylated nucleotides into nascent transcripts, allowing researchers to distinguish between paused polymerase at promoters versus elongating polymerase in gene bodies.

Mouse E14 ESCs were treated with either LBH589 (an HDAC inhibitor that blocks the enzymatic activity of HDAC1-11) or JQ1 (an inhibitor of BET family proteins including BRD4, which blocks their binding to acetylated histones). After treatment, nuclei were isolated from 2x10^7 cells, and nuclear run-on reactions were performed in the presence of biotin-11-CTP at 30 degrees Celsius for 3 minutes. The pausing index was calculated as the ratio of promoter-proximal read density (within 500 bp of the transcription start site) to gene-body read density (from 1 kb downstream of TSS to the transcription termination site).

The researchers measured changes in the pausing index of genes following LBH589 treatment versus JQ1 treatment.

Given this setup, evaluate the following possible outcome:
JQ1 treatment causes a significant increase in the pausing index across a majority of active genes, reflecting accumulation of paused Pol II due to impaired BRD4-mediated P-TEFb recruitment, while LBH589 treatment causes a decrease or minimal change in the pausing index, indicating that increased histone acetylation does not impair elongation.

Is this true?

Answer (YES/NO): NO